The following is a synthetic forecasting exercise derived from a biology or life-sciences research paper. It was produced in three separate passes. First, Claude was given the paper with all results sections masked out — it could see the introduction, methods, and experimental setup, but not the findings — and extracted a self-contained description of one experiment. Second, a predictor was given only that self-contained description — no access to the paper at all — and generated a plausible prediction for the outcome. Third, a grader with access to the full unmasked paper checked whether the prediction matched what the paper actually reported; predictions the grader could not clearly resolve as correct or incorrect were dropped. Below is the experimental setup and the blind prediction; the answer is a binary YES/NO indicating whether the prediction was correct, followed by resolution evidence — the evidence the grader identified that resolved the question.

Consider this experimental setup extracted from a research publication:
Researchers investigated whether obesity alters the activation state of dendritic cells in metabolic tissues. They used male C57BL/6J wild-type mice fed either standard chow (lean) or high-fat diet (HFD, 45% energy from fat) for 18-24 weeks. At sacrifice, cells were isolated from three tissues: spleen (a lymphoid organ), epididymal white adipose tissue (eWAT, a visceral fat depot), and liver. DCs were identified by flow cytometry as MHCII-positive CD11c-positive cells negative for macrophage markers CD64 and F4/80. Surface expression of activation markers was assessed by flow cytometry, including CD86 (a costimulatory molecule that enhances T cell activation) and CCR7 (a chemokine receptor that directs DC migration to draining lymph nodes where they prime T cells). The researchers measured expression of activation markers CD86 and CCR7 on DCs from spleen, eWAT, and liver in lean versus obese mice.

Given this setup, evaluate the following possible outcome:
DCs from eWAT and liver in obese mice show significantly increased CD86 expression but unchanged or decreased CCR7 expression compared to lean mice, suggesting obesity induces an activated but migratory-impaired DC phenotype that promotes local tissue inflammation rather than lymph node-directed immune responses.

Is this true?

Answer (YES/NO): NO